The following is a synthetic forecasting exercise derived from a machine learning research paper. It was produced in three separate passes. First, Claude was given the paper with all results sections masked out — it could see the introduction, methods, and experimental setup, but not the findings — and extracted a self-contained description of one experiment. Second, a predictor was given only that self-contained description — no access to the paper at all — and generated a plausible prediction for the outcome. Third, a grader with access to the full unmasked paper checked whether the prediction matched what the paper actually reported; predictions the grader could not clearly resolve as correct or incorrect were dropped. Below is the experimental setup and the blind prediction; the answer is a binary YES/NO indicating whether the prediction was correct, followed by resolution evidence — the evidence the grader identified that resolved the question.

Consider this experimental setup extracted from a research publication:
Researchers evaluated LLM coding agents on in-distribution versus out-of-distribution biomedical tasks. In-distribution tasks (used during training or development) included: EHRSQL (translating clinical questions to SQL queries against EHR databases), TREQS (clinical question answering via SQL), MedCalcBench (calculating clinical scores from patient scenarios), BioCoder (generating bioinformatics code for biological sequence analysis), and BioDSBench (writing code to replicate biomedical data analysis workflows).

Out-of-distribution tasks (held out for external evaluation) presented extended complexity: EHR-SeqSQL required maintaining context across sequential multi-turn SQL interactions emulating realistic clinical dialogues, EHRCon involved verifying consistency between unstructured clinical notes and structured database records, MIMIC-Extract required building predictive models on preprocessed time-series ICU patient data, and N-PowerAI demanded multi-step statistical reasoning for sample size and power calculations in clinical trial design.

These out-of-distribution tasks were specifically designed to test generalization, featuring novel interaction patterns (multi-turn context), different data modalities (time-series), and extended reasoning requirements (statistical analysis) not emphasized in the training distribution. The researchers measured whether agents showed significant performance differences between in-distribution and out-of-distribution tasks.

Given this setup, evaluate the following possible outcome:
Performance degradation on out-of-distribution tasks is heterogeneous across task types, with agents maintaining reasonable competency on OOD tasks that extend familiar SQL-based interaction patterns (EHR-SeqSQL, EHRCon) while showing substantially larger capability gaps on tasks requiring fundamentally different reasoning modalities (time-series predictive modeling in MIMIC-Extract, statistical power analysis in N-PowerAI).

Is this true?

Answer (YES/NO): YES